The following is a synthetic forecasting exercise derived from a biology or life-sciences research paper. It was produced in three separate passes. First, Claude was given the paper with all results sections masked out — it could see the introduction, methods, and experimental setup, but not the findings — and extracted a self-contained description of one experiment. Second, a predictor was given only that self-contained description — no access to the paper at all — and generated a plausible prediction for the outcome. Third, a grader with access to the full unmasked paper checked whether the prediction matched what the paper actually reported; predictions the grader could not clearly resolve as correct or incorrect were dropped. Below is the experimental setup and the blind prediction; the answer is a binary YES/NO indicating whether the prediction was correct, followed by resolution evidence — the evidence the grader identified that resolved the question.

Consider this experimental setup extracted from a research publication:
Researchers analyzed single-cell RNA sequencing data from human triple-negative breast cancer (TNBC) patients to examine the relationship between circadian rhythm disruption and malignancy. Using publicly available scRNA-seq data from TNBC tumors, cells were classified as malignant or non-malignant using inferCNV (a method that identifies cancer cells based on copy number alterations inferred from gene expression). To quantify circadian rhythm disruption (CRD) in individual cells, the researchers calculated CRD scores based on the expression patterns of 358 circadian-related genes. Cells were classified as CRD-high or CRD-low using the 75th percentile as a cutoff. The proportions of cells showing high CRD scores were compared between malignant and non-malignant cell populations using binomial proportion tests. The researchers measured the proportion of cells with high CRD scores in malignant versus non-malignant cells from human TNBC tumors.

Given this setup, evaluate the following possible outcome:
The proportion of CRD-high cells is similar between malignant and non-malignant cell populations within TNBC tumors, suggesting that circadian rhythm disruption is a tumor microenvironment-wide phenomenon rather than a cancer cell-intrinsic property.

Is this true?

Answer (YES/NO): NO